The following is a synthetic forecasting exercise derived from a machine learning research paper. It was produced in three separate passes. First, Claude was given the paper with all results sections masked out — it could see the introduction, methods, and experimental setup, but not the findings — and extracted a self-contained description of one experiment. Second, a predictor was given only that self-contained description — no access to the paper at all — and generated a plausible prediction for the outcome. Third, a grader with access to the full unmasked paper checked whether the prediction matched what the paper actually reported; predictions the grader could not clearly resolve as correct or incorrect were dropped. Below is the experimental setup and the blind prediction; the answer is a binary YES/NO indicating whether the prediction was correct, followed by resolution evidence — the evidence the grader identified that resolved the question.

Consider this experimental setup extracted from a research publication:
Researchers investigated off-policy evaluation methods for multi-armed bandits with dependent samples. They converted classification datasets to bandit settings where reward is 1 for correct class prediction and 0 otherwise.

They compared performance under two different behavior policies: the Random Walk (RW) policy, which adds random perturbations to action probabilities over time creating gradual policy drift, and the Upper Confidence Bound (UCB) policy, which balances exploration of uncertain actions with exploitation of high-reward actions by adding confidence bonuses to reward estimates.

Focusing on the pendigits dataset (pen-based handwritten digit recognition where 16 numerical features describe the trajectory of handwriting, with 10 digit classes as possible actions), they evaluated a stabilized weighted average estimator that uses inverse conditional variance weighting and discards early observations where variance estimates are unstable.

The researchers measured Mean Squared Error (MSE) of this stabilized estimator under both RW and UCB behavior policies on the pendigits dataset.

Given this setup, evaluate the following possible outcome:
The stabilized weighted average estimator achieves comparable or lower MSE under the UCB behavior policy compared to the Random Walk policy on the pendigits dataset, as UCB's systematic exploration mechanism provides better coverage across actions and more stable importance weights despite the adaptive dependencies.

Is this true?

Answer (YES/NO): NO